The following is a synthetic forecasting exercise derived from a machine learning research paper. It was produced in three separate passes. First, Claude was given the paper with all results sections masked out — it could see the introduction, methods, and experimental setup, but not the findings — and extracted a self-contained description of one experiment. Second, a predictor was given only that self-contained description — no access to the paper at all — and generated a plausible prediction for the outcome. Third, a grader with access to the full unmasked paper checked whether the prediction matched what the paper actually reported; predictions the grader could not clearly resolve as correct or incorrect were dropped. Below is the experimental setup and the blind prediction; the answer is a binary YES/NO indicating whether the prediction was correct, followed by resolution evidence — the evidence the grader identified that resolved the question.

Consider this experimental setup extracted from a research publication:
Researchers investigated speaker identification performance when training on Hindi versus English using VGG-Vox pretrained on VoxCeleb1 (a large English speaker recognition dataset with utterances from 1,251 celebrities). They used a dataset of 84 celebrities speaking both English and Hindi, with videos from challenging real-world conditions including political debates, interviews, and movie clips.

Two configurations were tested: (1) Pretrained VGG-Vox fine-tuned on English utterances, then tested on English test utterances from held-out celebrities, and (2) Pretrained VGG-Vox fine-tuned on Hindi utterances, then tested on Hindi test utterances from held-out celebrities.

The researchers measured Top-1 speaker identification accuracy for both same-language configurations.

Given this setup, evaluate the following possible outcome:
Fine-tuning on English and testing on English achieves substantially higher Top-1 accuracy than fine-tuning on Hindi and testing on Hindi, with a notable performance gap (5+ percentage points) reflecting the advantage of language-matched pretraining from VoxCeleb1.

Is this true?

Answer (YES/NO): NO